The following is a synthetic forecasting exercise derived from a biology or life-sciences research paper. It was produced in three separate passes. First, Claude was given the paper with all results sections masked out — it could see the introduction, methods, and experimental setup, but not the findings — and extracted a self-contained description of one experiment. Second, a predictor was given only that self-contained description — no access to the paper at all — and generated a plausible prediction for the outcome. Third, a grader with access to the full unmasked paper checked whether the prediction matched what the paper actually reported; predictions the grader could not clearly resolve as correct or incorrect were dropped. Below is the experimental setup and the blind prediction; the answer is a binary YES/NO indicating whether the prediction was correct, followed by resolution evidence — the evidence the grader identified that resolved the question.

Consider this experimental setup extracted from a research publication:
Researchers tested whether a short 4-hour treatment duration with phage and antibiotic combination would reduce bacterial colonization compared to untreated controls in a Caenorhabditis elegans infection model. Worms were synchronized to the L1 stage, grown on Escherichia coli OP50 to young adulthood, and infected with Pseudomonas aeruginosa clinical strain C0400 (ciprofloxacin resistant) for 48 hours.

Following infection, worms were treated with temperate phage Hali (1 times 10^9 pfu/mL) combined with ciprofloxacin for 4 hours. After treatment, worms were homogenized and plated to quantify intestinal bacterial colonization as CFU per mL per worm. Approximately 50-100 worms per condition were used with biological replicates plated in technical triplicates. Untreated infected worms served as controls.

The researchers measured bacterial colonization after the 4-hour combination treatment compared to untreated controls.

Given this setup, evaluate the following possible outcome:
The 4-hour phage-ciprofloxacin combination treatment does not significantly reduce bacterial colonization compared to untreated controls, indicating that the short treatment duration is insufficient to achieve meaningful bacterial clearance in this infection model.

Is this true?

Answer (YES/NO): YES